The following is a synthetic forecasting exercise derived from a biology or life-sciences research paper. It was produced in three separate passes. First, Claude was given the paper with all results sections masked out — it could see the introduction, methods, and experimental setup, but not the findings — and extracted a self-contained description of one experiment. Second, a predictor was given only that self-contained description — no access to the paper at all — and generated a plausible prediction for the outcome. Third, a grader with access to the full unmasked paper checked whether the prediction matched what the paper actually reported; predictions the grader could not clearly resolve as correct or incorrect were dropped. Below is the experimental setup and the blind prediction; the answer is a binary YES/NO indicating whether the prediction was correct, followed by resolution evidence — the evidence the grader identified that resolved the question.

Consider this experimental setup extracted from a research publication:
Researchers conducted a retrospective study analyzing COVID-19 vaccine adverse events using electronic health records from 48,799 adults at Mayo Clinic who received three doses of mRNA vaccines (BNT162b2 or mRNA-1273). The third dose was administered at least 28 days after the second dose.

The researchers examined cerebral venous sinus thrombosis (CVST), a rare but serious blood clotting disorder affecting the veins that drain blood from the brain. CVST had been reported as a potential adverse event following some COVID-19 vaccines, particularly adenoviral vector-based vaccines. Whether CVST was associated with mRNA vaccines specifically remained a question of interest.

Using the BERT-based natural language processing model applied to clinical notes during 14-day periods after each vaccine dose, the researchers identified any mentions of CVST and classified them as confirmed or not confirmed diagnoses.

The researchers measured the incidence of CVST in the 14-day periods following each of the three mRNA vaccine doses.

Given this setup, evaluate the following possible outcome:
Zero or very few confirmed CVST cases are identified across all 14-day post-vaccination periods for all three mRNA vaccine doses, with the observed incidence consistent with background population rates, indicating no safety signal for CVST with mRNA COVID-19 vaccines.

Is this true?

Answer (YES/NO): YES